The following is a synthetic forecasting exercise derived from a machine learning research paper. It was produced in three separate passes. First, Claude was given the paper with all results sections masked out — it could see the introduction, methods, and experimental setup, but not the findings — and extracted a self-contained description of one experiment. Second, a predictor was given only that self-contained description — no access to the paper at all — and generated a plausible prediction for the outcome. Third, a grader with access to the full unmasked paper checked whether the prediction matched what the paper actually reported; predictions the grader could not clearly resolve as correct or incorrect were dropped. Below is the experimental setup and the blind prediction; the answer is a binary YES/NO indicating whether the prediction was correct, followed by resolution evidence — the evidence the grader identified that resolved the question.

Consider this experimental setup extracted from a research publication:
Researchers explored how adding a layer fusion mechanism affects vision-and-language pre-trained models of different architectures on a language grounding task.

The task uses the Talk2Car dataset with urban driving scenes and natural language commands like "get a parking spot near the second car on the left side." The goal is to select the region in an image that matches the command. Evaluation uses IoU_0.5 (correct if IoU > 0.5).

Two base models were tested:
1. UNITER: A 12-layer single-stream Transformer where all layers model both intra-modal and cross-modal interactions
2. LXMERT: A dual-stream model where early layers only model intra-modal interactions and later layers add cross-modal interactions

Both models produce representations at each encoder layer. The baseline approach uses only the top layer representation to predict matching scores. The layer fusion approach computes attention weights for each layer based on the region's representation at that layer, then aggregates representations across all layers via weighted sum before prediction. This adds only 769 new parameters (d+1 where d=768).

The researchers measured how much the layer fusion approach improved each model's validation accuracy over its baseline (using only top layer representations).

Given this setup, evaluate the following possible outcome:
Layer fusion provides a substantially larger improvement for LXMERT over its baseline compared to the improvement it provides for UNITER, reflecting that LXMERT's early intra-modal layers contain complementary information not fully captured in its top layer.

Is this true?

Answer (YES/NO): YES